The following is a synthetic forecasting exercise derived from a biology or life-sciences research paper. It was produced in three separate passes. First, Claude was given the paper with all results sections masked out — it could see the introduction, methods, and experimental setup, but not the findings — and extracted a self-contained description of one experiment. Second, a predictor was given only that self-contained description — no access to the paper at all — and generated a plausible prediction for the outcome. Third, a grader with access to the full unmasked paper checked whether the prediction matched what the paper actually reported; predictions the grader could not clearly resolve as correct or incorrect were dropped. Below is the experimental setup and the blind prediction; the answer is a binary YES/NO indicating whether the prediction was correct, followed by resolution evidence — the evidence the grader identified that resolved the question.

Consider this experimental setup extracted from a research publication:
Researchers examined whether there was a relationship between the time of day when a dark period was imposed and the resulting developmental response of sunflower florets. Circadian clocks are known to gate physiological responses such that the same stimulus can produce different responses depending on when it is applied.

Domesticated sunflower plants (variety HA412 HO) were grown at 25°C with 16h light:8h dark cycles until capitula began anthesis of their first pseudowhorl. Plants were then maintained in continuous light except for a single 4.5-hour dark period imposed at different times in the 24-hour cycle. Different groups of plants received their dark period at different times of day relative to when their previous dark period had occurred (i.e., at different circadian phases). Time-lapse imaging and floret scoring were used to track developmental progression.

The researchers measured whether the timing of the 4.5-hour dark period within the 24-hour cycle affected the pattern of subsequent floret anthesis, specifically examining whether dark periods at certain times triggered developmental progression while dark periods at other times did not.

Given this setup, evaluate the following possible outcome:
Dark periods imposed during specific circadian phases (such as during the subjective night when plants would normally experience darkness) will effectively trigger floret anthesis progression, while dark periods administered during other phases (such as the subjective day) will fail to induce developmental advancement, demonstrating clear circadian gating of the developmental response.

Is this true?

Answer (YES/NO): NO